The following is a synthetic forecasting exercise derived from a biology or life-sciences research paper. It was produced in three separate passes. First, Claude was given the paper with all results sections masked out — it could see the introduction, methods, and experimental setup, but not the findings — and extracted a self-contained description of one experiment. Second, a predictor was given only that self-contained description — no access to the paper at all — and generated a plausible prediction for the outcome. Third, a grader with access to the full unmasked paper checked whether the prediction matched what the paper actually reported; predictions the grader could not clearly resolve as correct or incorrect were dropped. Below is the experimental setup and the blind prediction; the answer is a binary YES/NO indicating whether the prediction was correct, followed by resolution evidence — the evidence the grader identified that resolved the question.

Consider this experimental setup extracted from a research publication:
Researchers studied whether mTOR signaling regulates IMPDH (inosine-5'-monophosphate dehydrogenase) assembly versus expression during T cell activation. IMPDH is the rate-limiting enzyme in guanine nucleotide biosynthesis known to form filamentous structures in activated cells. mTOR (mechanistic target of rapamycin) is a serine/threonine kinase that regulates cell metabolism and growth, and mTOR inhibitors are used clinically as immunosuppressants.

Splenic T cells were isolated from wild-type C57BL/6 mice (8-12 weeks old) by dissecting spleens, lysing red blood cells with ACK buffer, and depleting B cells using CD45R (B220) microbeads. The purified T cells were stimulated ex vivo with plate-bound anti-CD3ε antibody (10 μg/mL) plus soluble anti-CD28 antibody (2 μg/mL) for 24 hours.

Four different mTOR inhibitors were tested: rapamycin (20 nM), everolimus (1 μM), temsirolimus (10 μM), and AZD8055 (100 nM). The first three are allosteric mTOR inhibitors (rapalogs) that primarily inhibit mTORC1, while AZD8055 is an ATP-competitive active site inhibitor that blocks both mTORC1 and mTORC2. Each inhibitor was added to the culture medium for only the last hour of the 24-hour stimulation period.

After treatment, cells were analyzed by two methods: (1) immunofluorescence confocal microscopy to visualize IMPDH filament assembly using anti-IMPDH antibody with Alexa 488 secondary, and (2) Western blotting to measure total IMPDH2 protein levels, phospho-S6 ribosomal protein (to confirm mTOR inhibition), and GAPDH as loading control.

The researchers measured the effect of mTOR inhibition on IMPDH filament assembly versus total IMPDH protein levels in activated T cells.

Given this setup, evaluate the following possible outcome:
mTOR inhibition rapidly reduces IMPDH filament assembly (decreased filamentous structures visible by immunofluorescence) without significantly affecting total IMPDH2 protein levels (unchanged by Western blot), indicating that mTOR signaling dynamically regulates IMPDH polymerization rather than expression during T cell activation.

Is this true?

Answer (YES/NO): YES